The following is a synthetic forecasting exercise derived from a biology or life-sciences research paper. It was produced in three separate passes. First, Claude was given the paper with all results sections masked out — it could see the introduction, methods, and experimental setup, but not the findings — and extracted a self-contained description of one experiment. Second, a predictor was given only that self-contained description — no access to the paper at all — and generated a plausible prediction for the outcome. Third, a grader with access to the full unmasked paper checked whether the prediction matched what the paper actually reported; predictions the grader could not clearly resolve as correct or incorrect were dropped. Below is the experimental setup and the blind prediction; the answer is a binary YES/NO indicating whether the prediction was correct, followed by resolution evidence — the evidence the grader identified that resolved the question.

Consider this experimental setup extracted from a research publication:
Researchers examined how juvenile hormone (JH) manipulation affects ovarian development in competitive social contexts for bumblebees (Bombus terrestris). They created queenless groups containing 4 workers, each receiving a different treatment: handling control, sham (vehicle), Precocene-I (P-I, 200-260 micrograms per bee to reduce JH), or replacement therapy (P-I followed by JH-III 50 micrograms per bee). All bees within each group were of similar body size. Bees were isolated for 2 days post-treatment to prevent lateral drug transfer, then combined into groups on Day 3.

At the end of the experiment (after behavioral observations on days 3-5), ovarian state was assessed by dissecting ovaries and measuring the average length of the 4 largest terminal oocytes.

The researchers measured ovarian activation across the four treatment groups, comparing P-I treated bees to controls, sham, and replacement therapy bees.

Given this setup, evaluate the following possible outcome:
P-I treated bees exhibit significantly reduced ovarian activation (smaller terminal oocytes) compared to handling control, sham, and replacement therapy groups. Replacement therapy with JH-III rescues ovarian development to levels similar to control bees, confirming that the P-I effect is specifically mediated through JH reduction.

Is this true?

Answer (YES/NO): YES